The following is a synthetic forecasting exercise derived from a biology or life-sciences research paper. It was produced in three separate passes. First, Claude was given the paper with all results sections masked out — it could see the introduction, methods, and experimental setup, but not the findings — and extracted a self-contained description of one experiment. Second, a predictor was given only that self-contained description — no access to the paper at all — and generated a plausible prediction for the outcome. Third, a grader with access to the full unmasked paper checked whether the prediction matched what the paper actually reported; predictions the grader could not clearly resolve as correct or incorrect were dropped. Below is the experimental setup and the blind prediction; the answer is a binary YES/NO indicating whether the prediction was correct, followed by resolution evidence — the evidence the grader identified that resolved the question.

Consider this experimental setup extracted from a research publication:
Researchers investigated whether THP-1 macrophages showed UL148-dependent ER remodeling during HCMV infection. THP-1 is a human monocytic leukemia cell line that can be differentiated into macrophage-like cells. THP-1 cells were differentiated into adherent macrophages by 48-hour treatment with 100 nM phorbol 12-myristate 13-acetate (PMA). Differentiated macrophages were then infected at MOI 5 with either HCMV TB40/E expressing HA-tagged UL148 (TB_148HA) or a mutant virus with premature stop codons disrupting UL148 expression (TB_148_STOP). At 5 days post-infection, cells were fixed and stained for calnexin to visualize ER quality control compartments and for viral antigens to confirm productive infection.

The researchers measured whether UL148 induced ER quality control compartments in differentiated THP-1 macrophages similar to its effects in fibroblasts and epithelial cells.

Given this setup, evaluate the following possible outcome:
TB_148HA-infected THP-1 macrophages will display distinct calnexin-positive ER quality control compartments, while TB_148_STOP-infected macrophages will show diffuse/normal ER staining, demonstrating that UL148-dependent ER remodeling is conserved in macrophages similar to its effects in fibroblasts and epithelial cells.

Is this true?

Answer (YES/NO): YES